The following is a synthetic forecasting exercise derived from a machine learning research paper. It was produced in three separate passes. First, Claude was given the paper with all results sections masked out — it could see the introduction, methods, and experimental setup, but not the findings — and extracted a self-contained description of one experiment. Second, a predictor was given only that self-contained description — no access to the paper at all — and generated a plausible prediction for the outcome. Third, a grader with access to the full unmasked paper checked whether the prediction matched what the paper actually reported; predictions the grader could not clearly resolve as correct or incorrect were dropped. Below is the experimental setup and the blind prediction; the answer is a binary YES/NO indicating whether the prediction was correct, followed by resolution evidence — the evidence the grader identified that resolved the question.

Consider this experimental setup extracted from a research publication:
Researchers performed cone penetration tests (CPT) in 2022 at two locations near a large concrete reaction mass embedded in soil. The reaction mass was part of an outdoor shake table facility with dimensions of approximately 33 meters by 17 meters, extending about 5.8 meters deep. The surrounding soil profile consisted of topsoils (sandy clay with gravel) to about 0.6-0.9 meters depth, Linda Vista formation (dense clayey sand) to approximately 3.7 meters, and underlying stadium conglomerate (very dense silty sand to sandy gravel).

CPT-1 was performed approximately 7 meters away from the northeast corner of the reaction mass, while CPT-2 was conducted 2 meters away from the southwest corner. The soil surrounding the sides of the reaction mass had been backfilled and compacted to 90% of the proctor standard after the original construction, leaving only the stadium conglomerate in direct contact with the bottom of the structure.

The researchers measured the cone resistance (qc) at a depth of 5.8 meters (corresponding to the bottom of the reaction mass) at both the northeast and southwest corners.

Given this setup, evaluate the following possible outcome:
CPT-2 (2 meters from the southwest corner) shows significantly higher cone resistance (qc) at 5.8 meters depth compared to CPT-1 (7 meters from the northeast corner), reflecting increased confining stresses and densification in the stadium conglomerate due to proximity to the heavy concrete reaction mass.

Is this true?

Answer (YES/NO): NO